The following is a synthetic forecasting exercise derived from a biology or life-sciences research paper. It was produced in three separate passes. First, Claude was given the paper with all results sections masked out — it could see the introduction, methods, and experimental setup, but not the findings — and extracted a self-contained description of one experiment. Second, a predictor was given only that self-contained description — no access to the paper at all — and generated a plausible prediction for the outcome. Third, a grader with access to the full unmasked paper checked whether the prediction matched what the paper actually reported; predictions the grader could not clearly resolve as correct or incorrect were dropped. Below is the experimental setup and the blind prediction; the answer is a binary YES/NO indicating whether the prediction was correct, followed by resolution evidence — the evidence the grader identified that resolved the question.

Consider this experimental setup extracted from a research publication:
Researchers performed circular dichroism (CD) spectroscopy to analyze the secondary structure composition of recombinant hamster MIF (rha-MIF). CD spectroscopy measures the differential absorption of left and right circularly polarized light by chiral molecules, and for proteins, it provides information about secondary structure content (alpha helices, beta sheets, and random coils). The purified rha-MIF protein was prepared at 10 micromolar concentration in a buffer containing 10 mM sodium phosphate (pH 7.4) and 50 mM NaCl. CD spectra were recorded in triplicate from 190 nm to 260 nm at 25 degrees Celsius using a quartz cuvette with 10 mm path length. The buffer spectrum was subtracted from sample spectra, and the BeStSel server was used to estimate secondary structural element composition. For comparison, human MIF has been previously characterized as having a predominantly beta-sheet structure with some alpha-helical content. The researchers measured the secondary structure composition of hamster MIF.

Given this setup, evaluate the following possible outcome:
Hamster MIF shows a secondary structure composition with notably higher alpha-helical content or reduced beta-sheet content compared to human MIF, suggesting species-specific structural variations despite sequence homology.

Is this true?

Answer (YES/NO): NO